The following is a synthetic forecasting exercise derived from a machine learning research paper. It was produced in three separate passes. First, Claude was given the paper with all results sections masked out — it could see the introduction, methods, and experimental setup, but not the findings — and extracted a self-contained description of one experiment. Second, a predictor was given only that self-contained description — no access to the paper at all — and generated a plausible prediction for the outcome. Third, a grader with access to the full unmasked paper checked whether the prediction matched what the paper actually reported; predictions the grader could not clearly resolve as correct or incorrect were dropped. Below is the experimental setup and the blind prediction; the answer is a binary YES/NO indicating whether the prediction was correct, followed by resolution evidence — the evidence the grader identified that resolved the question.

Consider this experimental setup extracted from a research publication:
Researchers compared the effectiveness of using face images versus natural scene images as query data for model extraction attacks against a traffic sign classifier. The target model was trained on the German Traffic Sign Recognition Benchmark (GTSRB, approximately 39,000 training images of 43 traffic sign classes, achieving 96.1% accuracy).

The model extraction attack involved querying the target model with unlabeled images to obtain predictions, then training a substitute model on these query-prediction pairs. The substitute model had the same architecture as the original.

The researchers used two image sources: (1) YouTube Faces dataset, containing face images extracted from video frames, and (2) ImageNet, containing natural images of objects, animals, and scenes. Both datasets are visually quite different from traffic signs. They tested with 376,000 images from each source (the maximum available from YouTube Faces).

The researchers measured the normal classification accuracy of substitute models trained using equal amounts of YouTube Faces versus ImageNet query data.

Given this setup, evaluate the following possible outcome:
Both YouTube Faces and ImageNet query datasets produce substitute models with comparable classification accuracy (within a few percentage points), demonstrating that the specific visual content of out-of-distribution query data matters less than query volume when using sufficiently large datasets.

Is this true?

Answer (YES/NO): NO